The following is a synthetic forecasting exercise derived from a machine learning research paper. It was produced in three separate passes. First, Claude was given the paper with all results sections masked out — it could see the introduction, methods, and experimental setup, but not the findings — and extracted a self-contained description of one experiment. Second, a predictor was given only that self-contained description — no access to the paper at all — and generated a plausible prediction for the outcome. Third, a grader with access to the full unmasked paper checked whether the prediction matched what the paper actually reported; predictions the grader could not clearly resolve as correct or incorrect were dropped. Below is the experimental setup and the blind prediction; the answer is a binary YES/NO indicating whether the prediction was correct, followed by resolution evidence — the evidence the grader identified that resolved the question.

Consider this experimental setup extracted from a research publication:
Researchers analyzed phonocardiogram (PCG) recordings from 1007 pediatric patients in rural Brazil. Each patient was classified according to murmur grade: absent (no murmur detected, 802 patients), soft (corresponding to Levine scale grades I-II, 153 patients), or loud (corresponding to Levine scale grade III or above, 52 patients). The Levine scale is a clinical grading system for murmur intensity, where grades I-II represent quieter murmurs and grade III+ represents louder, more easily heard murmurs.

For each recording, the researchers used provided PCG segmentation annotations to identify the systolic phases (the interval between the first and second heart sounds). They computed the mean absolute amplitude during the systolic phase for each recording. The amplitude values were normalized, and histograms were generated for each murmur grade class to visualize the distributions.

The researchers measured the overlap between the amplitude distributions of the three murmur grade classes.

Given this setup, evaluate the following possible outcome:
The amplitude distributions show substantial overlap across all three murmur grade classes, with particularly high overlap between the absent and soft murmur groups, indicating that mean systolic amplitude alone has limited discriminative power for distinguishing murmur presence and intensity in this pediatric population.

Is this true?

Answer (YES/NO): NO